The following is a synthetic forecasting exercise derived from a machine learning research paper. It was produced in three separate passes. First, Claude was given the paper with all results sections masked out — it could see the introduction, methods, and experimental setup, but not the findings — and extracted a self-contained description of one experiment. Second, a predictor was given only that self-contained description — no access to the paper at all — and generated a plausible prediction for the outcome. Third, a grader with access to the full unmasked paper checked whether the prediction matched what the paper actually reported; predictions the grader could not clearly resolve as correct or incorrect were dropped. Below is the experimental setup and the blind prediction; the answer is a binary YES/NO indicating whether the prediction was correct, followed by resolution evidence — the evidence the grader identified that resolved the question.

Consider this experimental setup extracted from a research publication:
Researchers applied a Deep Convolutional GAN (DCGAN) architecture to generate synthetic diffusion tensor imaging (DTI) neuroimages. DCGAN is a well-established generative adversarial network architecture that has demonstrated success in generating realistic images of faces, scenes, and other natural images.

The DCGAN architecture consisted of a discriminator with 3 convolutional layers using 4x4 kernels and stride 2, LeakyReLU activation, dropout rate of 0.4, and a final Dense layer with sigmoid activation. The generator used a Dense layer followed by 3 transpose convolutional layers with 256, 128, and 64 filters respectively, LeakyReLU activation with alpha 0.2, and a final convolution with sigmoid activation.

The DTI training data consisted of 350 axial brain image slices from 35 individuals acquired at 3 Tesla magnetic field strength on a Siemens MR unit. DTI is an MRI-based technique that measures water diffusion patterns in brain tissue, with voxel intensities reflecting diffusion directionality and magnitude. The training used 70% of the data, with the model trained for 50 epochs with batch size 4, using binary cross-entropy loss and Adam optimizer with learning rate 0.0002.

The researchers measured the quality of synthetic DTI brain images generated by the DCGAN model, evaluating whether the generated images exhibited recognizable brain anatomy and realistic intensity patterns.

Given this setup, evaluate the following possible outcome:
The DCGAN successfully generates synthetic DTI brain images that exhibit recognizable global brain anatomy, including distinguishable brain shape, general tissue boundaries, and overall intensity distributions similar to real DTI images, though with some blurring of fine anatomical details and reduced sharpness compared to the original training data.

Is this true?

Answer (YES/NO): NO